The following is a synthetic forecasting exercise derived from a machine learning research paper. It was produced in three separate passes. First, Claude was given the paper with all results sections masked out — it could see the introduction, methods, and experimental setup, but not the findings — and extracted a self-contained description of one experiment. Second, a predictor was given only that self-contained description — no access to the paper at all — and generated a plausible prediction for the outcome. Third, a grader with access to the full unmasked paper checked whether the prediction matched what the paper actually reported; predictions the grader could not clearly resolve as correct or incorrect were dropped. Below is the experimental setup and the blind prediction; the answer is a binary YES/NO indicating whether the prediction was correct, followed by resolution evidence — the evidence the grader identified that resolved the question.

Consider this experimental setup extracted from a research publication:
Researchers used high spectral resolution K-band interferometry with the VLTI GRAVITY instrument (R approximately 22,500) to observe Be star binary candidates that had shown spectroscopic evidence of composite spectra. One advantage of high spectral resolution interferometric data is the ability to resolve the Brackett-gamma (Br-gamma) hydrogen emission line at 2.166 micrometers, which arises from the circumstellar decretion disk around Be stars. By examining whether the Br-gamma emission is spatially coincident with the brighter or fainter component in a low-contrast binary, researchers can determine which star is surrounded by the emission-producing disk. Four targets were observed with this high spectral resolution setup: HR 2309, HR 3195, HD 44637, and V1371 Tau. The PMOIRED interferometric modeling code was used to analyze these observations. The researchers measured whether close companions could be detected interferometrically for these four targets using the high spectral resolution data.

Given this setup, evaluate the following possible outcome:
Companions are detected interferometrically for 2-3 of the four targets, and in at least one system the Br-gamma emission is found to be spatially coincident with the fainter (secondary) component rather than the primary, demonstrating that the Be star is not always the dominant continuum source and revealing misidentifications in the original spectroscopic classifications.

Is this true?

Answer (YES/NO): YES